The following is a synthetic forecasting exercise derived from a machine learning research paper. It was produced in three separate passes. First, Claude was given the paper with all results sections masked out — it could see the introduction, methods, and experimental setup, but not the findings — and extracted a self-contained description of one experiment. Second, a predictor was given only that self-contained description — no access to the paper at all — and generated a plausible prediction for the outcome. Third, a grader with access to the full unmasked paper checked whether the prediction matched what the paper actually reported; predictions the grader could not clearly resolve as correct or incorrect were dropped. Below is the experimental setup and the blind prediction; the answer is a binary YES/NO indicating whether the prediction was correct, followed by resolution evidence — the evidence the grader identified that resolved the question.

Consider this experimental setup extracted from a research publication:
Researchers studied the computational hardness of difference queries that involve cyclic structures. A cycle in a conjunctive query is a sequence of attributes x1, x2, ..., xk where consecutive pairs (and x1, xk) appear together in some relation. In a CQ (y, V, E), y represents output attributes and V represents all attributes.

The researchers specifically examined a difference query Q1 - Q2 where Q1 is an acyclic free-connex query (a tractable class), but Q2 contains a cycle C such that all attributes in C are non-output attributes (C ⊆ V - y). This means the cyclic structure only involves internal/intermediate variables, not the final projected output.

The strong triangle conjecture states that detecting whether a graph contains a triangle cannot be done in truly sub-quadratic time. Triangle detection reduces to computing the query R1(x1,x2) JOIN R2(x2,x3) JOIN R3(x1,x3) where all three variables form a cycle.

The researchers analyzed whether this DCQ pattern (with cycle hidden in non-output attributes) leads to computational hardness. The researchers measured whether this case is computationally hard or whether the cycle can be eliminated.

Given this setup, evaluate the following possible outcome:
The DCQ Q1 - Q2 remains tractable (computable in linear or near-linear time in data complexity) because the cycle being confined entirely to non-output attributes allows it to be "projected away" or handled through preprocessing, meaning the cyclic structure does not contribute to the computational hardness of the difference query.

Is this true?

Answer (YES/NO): NO